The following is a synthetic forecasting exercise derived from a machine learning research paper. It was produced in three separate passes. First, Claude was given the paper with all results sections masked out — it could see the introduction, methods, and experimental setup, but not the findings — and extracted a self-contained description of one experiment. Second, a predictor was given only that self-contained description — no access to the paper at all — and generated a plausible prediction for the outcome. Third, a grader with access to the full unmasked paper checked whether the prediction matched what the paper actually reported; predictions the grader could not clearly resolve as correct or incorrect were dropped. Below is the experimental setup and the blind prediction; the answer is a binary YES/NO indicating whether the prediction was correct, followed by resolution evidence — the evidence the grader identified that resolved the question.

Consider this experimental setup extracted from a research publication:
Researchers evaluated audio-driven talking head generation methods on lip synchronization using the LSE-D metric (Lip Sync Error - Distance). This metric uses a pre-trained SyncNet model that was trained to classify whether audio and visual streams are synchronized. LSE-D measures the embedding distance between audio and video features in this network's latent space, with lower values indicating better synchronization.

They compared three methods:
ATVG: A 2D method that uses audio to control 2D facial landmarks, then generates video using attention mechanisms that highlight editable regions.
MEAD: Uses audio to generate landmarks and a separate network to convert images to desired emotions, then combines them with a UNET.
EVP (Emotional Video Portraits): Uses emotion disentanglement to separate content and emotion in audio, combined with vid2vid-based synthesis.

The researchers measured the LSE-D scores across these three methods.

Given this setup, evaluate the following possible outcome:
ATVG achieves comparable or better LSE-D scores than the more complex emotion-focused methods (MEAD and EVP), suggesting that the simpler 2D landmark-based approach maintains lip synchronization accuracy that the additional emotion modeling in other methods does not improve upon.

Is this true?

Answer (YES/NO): YES